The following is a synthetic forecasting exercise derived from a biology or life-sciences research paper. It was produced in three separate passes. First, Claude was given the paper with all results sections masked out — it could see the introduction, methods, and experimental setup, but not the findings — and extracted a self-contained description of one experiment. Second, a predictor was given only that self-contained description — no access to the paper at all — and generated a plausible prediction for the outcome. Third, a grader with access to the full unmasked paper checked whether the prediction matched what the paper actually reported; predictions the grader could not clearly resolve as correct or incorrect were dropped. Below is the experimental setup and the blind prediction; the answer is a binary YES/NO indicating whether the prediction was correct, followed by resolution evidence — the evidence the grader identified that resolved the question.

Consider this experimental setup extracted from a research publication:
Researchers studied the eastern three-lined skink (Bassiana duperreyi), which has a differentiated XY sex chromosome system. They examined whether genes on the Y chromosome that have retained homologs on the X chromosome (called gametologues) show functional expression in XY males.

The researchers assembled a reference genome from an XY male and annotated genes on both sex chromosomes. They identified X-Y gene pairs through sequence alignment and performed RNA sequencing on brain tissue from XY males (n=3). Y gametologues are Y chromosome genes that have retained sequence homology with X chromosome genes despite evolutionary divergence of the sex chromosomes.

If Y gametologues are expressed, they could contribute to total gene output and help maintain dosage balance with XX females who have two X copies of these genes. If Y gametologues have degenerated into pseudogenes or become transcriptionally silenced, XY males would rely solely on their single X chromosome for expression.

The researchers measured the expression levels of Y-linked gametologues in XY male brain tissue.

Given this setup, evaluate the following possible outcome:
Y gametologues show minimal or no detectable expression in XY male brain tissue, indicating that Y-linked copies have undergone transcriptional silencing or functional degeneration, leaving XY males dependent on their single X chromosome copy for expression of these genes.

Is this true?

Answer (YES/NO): NO